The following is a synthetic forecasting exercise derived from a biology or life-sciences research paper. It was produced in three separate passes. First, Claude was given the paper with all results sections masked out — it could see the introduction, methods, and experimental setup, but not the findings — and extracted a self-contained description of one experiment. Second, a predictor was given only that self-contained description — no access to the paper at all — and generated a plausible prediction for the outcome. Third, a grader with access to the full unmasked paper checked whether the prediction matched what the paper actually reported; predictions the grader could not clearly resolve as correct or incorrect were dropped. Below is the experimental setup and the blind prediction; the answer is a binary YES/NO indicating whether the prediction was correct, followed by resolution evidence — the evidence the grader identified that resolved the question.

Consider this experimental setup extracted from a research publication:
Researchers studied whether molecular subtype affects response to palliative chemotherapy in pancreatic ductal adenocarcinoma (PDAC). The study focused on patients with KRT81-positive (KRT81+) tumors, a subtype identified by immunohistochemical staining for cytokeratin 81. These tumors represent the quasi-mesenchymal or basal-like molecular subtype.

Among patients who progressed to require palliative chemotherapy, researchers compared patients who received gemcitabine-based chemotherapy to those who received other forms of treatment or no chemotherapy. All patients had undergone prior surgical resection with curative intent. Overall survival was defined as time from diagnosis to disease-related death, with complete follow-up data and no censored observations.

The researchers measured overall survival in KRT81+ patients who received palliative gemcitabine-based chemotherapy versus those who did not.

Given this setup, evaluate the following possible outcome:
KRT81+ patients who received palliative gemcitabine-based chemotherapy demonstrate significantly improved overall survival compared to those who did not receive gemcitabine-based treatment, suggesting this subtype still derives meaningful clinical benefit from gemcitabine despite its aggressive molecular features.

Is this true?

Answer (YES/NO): YES